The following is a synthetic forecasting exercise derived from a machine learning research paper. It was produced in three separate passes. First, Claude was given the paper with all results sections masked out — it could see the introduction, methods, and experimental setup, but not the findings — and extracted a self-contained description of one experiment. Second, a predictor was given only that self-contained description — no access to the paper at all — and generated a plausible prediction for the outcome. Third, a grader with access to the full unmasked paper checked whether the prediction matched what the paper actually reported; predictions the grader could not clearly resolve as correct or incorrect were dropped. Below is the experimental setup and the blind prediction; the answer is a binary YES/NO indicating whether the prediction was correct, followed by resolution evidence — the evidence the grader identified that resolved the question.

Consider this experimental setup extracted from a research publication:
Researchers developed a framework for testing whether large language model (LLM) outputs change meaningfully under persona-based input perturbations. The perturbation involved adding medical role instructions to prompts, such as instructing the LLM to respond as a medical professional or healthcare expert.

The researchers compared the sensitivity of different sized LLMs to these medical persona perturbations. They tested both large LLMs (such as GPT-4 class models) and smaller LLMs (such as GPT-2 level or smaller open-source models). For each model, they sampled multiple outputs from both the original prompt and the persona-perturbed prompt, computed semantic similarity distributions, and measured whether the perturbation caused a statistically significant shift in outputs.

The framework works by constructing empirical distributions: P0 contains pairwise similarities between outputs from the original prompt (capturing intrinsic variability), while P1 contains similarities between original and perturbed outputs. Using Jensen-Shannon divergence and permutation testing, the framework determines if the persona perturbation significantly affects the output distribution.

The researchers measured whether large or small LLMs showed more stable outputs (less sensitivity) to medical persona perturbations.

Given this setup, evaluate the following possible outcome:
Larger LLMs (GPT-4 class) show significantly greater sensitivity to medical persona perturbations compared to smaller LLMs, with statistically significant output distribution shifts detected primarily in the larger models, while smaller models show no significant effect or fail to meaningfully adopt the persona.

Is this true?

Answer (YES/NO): NO